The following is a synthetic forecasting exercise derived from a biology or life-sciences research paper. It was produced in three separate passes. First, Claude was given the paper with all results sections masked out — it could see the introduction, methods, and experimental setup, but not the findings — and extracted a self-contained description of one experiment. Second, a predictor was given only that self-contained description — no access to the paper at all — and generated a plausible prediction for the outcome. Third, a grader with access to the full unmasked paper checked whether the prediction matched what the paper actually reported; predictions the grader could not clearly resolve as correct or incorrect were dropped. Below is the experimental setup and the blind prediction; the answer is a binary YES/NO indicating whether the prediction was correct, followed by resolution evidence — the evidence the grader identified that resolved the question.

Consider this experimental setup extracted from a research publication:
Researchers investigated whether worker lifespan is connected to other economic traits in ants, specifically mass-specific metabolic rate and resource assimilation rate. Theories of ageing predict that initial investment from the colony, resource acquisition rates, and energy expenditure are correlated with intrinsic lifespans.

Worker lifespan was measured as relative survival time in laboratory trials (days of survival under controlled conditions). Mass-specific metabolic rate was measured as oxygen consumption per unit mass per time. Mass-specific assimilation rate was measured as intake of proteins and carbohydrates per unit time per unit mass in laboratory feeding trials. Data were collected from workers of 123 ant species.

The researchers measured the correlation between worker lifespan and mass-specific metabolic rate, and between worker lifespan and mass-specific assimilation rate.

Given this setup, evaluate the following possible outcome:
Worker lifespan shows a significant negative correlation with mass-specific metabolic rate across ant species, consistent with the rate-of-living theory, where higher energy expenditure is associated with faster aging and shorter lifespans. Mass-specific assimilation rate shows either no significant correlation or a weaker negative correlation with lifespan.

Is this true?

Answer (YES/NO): YES